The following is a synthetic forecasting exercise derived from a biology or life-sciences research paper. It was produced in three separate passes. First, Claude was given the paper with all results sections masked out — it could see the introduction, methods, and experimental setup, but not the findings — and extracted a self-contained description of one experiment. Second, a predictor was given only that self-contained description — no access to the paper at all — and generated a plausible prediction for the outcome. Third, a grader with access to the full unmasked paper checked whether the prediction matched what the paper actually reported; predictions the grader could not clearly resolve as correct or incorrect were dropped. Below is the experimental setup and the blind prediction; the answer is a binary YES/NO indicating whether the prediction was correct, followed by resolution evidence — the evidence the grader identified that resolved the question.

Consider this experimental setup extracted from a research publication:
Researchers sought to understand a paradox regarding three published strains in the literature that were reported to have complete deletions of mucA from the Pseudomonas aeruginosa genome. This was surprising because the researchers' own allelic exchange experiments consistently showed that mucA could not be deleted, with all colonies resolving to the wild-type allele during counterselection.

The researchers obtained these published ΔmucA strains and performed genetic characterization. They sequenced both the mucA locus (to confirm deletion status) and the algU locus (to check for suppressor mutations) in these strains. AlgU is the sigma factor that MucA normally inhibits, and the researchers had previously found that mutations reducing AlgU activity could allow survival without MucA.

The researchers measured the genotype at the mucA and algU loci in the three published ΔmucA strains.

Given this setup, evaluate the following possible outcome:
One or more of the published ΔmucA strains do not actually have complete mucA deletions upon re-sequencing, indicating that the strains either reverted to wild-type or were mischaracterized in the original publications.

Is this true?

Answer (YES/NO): YES